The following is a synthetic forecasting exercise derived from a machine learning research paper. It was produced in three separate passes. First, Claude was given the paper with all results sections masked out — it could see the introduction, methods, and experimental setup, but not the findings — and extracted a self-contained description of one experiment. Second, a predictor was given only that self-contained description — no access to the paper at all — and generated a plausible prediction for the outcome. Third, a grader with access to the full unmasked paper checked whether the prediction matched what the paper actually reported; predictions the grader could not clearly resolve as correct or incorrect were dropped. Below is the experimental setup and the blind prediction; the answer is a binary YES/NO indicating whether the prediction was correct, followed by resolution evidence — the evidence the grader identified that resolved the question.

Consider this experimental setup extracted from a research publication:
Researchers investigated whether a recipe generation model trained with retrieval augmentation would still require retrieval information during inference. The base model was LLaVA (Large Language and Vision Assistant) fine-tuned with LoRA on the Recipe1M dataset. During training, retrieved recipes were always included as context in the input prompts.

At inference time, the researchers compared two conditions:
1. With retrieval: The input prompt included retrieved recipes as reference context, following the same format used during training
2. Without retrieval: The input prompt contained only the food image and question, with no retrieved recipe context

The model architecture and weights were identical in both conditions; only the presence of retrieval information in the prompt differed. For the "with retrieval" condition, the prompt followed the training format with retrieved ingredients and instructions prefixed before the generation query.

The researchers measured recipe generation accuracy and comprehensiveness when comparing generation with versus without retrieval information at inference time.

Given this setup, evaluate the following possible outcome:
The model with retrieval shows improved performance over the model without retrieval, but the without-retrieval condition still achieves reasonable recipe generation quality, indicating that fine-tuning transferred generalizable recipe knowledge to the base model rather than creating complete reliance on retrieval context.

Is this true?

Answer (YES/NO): NO